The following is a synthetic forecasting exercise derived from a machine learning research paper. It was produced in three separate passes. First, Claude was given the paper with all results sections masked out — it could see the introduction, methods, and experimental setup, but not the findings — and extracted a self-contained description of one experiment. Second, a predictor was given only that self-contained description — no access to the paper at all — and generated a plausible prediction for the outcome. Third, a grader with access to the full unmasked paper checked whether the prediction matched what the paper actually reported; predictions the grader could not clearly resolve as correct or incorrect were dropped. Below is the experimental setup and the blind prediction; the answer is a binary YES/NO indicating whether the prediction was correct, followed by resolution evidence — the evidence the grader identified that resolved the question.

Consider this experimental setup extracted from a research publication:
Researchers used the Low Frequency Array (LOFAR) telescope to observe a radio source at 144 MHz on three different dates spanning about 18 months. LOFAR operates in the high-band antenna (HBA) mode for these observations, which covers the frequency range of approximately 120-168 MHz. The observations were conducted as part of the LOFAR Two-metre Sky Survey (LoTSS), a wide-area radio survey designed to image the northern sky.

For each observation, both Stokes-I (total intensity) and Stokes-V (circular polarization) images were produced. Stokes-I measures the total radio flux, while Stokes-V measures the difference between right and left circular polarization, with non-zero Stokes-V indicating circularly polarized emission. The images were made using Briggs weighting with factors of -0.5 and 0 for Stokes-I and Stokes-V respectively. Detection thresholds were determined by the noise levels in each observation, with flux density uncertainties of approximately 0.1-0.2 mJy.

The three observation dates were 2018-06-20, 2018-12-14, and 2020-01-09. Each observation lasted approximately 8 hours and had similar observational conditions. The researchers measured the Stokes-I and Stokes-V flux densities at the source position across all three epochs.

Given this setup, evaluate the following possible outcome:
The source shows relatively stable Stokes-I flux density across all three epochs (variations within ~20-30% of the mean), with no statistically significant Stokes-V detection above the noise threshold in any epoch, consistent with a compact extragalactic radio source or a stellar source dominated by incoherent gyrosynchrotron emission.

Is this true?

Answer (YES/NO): NO